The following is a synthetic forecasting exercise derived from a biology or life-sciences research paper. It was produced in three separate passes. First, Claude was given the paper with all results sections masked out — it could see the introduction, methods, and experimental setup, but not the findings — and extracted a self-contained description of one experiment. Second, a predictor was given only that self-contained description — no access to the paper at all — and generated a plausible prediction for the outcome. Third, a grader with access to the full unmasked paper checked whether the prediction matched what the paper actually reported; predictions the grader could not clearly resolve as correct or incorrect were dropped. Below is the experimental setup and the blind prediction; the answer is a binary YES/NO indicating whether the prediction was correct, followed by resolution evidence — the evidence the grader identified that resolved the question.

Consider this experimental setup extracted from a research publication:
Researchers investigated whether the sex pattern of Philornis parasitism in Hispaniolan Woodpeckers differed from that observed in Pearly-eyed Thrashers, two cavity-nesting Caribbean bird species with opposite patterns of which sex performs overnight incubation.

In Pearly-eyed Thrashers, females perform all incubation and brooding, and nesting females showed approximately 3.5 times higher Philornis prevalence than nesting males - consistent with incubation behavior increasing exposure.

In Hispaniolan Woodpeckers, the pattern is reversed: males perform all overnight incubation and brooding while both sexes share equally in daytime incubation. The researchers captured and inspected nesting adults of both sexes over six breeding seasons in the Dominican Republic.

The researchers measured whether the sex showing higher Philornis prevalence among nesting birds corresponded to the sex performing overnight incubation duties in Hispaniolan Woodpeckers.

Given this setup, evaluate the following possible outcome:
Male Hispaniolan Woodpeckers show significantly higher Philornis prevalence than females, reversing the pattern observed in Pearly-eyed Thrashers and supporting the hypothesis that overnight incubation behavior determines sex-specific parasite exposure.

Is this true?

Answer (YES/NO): YES